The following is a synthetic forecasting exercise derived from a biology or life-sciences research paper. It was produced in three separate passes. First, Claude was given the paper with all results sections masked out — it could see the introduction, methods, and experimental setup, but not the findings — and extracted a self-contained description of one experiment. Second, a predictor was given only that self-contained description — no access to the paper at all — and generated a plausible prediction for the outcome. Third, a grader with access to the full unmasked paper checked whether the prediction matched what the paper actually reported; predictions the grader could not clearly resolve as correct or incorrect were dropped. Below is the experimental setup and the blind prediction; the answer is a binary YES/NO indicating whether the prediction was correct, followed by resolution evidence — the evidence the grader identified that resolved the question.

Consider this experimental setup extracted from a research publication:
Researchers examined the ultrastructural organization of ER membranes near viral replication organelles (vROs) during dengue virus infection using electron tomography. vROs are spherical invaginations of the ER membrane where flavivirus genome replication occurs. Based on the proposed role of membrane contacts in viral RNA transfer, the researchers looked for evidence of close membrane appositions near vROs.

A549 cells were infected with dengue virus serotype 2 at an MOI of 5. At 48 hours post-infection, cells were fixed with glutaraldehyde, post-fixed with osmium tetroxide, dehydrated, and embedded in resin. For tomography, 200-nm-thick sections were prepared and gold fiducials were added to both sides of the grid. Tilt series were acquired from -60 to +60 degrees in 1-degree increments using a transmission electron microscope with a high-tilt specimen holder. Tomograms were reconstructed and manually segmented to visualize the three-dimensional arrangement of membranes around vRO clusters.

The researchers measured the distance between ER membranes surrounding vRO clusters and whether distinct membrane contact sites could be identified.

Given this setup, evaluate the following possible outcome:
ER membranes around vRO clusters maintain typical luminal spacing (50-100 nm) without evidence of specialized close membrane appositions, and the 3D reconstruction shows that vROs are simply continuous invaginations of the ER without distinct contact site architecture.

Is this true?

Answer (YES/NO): NO